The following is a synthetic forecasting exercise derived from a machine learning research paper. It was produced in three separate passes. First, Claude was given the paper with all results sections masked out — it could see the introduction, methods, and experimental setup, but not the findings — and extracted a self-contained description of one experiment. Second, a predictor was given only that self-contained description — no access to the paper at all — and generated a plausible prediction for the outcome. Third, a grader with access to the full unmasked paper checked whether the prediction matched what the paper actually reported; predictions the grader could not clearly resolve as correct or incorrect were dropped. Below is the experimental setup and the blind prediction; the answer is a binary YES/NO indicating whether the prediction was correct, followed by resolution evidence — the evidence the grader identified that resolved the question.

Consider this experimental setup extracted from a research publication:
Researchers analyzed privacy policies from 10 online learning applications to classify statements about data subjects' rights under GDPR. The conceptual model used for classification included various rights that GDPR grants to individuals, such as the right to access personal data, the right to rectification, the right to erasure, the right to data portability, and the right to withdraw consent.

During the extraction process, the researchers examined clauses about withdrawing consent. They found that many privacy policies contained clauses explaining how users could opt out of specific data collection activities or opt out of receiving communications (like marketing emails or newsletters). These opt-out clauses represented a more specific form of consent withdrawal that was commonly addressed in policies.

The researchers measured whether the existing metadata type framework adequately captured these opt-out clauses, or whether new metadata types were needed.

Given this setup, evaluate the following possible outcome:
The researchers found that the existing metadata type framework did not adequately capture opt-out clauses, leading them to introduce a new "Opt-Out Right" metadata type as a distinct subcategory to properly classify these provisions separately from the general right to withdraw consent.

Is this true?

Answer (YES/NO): NO